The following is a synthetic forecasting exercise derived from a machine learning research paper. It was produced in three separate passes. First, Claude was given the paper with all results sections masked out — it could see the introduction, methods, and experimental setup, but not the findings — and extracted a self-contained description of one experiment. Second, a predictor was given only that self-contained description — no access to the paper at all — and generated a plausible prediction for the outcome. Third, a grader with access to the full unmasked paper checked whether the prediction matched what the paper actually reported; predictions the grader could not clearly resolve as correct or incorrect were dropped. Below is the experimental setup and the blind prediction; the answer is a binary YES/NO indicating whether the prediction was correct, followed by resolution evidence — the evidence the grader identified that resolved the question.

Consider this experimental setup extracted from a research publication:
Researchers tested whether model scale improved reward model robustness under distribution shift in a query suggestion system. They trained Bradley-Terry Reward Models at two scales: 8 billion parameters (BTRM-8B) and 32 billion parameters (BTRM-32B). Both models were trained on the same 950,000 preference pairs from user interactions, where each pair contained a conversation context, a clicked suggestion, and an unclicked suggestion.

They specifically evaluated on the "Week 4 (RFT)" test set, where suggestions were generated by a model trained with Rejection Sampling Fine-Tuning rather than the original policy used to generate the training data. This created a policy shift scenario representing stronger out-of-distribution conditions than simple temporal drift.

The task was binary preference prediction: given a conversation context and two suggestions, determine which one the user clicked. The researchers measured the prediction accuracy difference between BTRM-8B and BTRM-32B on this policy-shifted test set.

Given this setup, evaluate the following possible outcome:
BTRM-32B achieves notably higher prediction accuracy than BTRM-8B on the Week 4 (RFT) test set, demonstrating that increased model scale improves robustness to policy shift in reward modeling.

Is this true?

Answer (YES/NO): YES